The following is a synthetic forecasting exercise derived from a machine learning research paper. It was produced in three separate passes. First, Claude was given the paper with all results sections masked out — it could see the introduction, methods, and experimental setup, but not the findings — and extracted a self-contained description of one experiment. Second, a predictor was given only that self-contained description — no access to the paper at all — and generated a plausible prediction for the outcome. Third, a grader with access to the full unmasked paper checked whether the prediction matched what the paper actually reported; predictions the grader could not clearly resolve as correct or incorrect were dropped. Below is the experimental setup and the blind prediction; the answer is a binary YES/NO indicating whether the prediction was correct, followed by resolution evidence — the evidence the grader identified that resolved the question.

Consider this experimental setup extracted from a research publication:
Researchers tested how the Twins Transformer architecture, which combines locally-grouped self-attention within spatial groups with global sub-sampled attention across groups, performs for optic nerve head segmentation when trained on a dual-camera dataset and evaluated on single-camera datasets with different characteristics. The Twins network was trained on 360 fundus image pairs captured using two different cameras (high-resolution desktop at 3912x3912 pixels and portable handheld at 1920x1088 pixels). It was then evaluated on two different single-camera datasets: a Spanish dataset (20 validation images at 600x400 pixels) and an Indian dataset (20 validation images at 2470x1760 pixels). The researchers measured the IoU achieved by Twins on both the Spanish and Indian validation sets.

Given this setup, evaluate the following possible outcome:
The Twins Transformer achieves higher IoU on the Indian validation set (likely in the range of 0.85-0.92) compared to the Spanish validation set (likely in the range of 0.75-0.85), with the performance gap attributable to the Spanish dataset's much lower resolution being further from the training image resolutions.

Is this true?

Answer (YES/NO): NO